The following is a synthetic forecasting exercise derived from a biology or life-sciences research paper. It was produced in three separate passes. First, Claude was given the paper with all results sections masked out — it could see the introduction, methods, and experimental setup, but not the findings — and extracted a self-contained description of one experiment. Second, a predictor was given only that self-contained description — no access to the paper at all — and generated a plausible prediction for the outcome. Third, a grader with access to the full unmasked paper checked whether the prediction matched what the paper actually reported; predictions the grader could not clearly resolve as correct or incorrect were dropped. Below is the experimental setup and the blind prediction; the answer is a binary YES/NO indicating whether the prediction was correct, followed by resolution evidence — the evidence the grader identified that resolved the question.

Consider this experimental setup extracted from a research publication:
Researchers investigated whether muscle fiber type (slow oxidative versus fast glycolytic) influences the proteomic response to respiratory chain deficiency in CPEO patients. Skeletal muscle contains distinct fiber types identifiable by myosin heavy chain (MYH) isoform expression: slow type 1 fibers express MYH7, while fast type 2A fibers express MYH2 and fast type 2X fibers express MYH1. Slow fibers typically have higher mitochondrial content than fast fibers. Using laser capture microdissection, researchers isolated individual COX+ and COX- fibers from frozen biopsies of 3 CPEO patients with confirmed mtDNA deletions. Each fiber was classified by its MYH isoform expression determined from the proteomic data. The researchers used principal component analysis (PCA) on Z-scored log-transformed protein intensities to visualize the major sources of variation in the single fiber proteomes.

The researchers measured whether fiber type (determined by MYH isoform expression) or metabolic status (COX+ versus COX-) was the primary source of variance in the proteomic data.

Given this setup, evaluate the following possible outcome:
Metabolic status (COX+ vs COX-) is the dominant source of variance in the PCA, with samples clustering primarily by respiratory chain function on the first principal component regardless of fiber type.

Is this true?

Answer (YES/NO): NO